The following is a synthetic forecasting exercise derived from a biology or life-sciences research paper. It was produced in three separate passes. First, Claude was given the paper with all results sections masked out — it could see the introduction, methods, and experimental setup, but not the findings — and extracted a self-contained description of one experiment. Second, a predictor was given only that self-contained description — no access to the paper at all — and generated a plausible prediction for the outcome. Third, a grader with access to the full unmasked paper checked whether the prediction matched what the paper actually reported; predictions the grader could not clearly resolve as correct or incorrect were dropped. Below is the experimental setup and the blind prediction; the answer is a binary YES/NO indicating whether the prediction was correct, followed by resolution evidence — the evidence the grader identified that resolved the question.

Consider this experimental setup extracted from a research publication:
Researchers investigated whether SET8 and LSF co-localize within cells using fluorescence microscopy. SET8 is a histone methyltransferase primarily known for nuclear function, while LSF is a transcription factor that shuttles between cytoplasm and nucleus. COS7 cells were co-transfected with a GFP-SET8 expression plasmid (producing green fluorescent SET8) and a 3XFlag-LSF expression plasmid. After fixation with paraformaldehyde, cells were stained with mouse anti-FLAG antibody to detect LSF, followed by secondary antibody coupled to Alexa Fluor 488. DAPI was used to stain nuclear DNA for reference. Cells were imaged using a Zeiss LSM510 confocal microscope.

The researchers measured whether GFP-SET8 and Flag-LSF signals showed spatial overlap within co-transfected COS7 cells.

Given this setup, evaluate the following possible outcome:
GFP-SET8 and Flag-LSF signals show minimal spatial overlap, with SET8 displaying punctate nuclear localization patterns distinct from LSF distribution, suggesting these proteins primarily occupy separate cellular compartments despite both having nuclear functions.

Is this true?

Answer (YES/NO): NO